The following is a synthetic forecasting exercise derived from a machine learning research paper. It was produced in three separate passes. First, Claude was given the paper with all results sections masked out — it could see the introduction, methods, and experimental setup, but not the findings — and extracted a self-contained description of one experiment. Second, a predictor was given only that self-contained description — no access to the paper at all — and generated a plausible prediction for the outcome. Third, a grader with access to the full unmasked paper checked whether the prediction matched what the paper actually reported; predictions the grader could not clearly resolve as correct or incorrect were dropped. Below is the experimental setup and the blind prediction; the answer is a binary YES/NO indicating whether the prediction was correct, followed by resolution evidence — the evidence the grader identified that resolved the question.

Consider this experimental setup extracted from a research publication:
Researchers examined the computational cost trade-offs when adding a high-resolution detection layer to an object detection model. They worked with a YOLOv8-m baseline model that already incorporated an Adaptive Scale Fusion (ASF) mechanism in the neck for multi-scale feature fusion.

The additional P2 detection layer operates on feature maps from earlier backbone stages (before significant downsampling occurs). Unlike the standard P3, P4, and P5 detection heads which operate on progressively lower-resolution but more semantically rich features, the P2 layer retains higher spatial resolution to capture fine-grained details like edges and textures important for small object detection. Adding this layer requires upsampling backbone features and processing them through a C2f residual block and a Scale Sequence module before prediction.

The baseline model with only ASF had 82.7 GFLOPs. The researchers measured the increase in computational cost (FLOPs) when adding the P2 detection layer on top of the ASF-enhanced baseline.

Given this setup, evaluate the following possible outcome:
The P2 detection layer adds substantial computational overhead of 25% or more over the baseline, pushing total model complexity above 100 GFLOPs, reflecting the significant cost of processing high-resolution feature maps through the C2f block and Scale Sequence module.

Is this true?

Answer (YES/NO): NO